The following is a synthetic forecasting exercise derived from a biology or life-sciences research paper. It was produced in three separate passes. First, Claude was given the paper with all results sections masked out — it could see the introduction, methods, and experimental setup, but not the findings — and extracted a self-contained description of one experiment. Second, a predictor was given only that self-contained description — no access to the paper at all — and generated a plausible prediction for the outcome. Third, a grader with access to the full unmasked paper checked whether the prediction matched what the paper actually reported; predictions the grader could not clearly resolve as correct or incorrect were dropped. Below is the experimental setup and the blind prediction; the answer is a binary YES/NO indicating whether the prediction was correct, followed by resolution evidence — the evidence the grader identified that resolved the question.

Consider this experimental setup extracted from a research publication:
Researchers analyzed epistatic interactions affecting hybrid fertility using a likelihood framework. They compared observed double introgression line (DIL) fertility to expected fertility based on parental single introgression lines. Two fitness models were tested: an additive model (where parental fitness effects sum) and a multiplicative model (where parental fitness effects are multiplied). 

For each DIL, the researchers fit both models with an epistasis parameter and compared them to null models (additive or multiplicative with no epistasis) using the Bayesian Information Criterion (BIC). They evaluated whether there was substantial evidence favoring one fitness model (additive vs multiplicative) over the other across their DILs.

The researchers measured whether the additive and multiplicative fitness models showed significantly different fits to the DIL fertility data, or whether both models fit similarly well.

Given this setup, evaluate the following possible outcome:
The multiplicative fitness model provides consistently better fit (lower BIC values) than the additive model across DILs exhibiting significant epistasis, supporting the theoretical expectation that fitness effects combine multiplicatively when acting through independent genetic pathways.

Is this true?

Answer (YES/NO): NO